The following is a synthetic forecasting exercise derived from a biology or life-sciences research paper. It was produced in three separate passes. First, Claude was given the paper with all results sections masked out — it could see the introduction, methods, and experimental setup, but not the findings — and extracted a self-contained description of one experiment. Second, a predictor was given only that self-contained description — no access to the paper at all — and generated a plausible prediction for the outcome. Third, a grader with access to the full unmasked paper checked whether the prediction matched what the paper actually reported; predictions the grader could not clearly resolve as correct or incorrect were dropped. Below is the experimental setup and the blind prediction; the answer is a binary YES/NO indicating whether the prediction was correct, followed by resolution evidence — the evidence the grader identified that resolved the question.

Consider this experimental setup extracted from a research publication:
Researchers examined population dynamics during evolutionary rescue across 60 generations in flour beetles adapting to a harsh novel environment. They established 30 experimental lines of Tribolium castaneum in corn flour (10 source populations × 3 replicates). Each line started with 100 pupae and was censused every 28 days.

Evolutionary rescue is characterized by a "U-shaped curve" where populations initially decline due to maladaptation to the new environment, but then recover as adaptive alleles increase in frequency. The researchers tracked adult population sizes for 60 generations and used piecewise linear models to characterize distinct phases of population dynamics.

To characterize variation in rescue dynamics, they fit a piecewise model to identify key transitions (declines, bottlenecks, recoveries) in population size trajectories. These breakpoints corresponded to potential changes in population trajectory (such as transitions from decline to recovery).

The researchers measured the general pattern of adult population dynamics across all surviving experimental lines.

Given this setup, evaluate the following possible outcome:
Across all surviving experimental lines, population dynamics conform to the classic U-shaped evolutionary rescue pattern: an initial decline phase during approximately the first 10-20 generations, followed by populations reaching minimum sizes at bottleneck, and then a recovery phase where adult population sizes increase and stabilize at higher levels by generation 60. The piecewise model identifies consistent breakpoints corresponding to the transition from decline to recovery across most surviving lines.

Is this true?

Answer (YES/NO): YES